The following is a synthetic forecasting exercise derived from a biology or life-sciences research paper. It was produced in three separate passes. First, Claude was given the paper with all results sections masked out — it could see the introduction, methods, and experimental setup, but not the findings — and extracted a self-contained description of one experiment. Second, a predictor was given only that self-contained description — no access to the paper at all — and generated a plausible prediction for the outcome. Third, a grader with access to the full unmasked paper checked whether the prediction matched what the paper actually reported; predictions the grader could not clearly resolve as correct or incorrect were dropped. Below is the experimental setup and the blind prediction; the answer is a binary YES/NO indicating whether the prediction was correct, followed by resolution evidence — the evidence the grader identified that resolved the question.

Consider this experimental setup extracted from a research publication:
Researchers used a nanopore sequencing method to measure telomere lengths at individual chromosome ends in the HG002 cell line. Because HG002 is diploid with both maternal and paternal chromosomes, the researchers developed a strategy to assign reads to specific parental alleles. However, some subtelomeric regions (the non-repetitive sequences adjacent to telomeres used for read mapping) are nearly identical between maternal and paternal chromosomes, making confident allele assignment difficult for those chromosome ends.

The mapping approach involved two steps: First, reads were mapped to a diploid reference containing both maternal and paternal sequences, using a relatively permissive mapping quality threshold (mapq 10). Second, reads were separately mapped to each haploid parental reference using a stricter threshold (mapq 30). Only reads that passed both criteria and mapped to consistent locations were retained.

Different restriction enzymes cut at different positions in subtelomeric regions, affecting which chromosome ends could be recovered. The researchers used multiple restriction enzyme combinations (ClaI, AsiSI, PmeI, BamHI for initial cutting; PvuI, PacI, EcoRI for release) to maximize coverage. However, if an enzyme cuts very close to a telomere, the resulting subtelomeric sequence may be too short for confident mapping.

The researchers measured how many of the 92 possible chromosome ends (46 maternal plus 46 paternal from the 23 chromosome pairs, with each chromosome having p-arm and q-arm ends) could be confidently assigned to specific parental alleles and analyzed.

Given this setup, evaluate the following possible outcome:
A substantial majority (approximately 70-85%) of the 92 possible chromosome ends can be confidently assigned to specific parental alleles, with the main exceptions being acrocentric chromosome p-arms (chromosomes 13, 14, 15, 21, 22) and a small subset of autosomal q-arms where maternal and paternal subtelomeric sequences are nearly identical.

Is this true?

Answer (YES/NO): YES